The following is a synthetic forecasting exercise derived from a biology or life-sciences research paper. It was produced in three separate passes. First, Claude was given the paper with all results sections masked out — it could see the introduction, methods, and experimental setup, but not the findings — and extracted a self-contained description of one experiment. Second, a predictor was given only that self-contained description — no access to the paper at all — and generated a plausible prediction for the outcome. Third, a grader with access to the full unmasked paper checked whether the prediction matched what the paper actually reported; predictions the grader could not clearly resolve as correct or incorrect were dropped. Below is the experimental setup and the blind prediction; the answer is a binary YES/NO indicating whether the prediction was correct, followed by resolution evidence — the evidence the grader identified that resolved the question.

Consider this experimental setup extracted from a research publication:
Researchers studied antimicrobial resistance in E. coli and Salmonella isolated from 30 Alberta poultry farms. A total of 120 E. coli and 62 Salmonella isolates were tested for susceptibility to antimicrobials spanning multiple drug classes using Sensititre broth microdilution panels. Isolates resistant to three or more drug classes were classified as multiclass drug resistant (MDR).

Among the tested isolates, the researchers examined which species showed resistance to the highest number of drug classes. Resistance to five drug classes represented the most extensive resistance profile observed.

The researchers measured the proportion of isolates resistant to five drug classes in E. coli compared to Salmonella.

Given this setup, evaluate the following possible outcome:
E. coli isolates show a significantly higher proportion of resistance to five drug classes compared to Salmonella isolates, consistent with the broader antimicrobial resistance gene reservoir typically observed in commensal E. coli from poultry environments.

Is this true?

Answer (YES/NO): YES